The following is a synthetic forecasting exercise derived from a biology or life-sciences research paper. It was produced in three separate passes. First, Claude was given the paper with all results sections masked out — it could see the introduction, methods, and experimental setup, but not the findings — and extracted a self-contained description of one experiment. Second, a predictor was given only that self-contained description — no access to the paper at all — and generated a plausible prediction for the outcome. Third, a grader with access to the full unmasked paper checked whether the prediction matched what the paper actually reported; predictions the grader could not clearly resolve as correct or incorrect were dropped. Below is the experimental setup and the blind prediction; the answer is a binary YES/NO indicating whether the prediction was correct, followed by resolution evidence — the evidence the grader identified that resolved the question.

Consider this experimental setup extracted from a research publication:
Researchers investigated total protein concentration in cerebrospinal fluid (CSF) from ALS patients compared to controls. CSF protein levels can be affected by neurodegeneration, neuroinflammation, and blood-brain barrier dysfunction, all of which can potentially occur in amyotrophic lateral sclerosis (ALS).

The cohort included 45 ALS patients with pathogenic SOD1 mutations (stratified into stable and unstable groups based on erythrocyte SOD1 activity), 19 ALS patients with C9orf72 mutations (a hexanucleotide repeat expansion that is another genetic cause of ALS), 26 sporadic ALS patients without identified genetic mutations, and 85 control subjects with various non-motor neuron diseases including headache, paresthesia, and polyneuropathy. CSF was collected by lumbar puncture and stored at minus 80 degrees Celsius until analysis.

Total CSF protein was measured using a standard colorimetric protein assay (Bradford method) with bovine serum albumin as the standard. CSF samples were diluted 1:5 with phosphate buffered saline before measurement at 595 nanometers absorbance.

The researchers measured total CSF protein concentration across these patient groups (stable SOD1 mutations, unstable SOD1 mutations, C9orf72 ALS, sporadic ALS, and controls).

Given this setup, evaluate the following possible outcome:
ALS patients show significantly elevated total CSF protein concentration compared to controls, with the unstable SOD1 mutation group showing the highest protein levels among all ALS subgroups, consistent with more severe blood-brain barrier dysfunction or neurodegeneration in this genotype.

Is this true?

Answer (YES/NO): NO